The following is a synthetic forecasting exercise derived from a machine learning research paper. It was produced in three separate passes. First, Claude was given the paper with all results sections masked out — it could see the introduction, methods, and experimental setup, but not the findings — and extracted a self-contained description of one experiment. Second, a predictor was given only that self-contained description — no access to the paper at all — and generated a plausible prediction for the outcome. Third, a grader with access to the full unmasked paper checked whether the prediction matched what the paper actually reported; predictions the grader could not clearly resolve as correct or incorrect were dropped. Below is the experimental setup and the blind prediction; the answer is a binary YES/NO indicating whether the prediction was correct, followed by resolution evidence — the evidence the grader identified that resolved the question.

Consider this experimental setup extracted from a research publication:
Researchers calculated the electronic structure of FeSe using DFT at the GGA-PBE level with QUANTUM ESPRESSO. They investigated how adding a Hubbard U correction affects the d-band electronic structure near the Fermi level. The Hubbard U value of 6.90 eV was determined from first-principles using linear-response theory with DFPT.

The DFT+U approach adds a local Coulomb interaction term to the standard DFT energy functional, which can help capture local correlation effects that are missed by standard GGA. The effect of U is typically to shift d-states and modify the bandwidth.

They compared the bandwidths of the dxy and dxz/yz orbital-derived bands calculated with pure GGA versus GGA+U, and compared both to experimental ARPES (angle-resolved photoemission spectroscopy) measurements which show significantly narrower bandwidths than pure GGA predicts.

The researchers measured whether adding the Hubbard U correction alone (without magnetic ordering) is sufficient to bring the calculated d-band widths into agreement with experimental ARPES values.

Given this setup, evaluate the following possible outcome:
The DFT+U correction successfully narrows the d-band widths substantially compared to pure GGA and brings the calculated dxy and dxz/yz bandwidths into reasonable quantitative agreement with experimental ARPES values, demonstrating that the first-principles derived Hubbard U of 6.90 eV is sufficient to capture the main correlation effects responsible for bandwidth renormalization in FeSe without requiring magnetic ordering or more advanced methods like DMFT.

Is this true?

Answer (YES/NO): NO